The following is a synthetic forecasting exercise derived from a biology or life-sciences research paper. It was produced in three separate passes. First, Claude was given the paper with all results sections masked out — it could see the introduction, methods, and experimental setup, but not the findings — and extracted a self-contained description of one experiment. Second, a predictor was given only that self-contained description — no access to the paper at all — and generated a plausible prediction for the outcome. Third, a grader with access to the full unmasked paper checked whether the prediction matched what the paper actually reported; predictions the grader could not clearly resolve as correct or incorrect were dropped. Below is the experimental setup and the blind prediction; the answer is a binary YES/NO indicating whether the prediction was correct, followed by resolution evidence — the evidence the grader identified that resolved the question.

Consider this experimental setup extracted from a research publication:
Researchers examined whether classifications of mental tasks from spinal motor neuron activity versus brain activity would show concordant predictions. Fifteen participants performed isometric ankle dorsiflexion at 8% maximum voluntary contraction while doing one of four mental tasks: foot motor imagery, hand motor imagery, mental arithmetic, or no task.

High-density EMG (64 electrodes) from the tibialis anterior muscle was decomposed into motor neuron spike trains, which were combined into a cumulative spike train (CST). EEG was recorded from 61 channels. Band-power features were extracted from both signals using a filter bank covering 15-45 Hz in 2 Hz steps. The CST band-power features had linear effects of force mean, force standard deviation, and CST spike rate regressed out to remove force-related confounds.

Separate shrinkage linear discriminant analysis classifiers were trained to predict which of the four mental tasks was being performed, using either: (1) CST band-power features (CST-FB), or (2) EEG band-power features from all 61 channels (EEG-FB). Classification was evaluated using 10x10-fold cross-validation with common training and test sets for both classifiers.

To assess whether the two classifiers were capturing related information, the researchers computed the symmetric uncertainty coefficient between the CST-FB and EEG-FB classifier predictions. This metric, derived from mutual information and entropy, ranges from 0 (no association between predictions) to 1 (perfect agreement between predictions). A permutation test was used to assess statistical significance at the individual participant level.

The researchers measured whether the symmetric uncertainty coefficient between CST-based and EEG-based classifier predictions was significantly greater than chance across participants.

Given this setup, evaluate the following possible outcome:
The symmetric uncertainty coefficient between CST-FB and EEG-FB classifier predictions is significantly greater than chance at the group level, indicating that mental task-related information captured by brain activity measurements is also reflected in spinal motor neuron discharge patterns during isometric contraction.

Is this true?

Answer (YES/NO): NO